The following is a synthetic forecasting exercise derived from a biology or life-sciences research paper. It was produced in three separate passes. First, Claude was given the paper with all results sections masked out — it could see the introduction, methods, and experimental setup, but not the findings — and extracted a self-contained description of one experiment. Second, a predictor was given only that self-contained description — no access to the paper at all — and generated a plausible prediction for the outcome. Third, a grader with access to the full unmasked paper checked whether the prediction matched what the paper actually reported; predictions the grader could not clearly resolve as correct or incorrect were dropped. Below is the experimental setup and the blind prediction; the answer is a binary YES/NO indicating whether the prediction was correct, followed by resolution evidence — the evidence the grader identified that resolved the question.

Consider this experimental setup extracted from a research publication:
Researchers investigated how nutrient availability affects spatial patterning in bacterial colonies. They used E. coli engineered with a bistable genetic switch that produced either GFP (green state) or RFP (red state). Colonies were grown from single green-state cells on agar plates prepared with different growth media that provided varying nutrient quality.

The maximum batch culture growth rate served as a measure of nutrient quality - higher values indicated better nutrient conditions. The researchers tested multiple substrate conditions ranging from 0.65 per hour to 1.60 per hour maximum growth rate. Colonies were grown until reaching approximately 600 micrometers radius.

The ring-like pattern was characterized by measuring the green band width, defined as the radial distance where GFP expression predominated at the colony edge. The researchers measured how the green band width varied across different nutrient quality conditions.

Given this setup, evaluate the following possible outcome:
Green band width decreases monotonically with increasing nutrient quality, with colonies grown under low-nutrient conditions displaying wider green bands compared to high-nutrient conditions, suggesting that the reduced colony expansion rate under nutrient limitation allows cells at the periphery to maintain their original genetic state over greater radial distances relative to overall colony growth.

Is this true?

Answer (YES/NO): NO